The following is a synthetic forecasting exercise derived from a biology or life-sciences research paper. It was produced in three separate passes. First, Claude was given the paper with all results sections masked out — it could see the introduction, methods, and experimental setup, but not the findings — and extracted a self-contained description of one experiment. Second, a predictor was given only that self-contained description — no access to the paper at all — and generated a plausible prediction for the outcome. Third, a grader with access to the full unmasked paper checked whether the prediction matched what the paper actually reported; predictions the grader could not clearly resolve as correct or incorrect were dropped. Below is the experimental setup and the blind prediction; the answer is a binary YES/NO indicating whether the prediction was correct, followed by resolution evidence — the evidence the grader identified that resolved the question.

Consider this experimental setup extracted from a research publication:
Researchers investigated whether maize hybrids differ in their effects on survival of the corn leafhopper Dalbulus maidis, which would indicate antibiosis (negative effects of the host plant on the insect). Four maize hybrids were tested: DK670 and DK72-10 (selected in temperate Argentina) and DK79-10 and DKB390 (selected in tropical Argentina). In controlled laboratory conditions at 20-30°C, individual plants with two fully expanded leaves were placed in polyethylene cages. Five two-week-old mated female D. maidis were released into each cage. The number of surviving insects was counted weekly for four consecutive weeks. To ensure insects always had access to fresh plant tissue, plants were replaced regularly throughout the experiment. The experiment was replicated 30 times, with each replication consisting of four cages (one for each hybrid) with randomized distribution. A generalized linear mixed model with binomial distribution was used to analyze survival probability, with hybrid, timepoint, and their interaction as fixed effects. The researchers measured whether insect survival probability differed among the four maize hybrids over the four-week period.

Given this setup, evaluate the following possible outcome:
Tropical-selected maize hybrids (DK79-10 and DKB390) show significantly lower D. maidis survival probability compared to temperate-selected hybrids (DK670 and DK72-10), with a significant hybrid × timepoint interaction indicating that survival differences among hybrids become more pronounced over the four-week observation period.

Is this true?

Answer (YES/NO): NO